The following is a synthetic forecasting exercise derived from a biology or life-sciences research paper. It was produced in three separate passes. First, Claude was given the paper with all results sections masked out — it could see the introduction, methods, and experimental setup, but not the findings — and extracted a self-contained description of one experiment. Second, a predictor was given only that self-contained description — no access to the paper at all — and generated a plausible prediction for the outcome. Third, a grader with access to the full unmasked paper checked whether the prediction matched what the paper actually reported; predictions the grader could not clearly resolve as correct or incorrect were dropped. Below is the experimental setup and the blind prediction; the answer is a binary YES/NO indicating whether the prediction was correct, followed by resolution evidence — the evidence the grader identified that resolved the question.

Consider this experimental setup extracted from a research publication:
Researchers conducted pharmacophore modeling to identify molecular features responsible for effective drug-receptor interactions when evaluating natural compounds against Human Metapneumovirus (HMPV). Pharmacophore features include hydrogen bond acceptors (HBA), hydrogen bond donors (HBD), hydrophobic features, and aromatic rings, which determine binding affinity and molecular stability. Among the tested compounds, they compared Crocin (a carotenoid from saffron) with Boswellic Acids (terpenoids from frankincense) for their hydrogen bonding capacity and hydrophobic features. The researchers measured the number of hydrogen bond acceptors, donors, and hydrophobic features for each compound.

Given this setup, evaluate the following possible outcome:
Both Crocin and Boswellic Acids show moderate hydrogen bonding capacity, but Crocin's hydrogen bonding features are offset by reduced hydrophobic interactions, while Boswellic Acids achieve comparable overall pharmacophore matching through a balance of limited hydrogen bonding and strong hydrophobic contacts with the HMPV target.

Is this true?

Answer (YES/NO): NO